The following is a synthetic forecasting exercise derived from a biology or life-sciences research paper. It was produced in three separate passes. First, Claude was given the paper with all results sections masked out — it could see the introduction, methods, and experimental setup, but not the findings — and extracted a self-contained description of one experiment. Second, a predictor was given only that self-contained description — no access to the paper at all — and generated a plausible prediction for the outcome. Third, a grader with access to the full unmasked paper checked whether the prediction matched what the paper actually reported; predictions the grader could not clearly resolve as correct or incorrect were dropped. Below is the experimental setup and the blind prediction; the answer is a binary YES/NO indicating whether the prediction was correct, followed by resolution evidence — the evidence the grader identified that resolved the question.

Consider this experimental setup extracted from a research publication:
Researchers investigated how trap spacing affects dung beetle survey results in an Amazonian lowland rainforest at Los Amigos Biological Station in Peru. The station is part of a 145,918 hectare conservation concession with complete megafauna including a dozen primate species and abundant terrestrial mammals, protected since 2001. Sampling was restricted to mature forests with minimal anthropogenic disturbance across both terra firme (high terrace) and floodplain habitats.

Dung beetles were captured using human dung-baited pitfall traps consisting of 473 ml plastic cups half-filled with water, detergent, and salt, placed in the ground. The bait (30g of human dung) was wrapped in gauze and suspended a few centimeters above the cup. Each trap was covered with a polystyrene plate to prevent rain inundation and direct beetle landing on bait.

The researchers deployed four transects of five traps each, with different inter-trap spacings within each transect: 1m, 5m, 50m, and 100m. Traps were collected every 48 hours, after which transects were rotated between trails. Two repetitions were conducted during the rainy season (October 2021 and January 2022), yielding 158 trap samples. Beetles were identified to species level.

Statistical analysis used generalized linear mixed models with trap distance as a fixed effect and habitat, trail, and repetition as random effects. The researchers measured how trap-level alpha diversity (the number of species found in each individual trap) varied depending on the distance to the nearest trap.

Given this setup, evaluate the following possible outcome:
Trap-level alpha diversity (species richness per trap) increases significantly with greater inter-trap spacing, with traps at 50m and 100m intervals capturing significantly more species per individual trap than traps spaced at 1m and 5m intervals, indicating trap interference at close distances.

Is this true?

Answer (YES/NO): NO